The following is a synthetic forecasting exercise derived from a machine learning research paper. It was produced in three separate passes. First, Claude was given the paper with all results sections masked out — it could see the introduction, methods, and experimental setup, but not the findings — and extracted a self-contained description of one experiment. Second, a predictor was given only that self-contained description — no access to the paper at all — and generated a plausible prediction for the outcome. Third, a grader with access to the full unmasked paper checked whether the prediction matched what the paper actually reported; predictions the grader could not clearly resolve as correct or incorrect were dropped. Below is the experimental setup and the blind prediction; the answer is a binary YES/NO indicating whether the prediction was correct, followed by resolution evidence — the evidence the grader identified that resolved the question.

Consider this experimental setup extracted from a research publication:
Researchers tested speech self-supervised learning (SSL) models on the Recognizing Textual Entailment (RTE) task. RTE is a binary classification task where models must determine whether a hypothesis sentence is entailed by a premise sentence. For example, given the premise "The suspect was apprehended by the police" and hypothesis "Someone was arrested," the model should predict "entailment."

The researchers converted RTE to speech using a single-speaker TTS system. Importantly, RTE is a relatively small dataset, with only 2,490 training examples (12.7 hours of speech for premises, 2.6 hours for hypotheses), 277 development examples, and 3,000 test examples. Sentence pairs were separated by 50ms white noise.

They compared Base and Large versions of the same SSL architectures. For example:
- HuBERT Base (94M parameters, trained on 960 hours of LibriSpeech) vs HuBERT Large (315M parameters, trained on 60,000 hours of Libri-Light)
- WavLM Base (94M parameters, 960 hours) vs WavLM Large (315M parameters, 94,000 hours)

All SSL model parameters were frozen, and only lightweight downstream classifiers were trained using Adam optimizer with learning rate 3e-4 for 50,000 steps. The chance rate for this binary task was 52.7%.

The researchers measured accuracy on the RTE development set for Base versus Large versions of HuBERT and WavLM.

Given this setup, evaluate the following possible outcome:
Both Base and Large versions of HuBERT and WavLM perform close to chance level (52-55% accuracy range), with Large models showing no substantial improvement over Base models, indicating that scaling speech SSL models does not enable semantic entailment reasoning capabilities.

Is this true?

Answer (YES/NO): NO